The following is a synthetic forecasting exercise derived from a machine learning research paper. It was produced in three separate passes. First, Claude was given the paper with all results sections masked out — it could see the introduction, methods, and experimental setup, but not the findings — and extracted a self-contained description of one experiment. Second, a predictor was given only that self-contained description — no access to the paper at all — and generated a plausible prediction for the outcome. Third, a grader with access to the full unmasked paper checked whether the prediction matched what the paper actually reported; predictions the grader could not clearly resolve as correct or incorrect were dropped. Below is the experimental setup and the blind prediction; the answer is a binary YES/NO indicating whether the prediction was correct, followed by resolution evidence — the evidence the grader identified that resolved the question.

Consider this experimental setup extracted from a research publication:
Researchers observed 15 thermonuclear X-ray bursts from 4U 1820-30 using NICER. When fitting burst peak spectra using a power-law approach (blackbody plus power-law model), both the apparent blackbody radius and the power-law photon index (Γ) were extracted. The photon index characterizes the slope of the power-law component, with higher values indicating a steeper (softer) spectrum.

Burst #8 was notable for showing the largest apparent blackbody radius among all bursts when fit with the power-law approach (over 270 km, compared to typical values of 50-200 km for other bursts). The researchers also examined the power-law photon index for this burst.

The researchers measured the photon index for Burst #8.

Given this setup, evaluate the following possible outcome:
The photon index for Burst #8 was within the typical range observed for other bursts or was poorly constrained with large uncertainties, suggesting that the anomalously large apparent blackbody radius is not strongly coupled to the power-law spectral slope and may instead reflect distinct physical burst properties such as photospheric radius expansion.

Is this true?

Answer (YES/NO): NO